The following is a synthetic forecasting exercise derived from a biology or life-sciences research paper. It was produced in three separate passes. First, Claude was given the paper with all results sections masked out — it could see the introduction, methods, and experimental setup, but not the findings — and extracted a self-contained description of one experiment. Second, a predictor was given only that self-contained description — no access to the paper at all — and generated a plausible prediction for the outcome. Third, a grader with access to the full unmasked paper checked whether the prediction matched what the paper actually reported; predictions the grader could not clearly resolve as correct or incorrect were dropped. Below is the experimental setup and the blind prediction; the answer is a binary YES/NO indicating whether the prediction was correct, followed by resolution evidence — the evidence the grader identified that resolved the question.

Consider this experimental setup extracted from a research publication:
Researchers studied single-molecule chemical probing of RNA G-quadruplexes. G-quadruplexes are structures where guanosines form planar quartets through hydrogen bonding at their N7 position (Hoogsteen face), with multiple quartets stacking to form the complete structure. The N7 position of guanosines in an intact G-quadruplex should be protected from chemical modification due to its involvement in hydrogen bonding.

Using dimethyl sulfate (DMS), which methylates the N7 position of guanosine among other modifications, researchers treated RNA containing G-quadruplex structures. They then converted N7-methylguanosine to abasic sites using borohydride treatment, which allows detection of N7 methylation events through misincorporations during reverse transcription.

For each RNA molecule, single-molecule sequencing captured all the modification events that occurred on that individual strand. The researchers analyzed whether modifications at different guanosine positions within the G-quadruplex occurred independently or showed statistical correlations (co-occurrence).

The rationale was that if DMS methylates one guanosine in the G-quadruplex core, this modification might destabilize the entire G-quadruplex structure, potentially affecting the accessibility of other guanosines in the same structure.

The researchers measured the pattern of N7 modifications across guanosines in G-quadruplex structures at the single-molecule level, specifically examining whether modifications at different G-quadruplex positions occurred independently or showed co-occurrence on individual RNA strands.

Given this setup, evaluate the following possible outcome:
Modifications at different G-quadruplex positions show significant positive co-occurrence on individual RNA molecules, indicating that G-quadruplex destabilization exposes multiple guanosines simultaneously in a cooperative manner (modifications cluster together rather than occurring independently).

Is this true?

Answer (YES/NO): YES